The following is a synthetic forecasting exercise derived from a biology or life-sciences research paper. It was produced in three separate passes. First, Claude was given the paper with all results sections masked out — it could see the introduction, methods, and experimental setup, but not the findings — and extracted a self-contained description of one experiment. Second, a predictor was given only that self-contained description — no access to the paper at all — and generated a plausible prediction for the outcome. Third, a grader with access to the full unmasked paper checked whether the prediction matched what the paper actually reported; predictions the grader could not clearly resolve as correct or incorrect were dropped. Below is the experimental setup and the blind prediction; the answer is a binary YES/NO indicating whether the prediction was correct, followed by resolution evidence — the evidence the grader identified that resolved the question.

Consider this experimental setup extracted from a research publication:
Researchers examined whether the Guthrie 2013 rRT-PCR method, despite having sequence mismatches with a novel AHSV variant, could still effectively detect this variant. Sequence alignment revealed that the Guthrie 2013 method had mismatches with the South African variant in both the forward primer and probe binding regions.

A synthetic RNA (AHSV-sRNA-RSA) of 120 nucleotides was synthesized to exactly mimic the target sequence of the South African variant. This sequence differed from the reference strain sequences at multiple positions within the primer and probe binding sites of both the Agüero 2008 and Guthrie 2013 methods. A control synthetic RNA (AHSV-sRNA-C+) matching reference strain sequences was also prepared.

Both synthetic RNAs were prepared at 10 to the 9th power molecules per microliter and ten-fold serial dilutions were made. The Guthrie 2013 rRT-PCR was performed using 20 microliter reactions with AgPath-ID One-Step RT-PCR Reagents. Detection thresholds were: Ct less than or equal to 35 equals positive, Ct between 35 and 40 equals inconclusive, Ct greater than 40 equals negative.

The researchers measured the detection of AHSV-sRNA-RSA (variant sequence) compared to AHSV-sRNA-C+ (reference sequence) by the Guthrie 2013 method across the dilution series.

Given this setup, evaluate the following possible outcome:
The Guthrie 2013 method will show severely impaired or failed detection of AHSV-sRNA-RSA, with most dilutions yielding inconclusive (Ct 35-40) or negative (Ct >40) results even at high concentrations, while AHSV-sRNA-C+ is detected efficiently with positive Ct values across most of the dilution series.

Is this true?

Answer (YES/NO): NO